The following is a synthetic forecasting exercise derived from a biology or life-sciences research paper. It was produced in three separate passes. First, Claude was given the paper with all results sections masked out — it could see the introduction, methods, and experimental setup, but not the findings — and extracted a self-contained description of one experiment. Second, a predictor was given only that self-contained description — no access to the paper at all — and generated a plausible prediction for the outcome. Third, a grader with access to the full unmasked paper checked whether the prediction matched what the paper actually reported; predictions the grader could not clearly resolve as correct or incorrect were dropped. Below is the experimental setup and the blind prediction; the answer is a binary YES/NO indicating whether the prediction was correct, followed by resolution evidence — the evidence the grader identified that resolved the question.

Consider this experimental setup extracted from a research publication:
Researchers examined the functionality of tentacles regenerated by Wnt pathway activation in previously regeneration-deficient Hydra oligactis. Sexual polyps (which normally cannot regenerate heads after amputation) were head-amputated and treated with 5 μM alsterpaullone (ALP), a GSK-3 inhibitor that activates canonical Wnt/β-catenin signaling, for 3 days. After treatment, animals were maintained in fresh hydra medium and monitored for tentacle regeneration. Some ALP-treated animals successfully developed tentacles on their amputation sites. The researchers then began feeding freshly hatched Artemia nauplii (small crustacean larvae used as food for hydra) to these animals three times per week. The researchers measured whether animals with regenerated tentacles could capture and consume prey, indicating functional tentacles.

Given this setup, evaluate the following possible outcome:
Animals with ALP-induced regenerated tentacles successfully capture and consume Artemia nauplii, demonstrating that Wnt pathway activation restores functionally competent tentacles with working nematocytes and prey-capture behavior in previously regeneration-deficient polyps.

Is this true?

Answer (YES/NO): YES